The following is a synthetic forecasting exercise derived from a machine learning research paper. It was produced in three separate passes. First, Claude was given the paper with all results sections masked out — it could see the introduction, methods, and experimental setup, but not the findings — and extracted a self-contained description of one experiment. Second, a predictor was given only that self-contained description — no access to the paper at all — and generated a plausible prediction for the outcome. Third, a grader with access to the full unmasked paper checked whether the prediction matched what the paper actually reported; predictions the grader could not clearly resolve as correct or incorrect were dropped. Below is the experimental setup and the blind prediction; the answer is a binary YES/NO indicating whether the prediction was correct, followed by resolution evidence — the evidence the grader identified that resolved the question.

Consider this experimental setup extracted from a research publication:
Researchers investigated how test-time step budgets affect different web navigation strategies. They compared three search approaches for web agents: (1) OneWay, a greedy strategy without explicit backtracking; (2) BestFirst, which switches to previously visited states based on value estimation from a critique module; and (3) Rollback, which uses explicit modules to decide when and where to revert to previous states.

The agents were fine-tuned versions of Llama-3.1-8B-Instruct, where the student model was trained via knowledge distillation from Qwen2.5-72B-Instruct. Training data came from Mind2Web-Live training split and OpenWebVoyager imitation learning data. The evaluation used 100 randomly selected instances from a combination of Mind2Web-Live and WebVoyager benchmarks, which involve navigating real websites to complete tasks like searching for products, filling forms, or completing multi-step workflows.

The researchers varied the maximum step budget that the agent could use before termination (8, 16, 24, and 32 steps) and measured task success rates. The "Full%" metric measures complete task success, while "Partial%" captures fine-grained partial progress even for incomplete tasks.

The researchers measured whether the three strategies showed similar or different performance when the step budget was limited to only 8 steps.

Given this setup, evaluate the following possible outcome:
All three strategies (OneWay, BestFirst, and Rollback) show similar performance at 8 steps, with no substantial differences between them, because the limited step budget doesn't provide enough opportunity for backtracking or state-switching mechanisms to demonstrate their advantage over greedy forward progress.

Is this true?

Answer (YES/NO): YES